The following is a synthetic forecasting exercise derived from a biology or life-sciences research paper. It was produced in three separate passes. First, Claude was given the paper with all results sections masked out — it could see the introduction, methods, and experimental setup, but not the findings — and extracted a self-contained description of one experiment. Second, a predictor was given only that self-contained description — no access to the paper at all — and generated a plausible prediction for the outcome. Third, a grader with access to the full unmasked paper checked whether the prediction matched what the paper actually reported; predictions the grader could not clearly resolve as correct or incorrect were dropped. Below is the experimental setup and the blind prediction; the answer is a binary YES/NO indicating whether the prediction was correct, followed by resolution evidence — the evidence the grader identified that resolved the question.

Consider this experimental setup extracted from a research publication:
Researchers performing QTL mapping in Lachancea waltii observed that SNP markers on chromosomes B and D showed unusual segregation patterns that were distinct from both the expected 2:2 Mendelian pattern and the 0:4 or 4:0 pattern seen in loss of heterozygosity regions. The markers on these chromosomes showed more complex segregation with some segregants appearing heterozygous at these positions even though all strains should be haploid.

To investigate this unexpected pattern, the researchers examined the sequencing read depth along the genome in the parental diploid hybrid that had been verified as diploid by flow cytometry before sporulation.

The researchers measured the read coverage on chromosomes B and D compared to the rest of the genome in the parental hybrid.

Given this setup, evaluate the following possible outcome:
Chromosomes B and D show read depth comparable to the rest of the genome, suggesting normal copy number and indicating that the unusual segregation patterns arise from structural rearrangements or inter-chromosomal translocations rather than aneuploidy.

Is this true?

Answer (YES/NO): NO